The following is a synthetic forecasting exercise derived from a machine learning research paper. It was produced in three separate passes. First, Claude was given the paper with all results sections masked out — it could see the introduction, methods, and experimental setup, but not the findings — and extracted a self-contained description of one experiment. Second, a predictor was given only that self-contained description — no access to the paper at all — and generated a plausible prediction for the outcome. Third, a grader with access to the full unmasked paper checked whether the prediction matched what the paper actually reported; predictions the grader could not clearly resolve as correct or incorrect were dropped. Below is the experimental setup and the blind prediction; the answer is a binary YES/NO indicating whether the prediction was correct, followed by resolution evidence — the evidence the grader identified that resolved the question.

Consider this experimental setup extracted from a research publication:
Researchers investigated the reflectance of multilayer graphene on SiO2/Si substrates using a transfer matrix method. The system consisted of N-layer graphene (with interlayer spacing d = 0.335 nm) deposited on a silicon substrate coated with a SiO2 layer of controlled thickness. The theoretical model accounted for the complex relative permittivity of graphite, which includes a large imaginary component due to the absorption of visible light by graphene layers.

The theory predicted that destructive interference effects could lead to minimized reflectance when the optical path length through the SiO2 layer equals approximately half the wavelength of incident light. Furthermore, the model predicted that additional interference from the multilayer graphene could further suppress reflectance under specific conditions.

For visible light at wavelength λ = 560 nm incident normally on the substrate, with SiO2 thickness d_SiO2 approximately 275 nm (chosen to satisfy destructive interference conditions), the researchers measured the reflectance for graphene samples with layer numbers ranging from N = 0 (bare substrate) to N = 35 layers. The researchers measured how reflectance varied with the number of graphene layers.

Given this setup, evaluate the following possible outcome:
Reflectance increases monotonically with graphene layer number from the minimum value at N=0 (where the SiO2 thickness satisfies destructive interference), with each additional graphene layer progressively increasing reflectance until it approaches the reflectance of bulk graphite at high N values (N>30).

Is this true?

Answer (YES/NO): NO